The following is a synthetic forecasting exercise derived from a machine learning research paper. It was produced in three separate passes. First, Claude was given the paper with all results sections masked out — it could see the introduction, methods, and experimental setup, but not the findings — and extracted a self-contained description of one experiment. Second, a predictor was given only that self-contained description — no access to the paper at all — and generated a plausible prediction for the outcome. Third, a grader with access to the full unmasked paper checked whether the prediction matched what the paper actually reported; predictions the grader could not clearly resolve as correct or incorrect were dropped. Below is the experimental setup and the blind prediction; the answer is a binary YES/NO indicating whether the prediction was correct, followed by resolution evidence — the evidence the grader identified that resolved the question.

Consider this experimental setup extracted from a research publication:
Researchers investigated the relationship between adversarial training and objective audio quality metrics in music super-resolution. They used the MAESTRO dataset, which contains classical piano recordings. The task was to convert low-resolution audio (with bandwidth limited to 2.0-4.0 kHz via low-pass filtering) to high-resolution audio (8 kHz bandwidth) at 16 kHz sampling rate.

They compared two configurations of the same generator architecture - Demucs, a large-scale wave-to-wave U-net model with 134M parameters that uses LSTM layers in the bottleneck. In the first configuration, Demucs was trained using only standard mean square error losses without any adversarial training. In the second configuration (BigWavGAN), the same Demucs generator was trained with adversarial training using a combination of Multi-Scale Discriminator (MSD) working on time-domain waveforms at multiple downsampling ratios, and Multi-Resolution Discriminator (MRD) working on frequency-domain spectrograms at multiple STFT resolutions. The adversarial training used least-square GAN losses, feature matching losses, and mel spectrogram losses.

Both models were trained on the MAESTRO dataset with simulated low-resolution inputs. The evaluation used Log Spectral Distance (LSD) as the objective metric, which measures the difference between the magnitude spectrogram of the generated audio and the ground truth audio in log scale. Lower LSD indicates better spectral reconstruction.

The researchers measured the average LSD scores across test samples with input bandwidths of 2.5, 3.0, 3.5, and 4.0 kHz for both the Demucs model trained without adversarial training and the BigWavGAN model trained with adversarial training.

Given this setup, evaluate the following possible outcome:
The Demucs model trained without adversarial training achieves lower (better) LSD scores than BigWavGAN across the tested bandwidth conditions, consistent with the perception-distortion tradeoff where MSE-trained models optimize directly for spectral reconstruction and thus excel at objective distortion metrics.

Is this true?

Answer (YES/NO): YES